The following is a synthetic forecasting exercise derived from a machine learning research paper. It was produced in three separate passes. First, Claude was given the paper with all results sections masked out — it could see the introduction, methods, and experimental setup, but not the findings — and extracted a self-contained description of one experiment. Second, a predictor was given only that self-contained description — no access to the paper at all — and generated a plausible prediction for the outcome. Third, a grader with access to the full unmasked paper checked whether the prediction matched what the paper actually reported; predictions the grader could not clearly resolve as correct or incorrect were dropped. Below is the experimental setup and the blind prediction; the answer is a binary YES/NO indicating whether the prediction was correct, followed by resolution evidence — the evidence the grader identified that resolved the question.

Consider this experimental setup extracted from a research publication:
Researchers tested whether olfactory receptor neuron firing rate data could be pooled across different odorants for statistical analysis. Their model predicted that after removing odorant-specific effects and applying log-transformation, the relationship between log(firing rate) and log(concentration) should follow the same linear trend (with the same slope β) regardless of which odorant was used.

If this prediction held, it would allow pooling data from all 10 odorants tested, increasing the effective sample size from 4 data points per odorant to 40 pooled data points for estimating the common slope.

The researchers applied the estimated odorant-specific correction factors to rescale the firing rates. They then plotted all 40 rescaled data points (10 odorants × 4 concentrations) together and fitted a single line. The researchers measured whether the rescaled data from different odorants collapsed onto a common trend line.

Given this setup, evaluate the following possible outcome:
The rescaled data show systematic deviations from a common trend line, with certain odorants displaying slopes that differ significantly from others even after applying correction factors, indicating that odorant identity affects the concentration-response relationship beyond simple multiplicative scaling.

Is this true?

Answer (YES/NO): NO